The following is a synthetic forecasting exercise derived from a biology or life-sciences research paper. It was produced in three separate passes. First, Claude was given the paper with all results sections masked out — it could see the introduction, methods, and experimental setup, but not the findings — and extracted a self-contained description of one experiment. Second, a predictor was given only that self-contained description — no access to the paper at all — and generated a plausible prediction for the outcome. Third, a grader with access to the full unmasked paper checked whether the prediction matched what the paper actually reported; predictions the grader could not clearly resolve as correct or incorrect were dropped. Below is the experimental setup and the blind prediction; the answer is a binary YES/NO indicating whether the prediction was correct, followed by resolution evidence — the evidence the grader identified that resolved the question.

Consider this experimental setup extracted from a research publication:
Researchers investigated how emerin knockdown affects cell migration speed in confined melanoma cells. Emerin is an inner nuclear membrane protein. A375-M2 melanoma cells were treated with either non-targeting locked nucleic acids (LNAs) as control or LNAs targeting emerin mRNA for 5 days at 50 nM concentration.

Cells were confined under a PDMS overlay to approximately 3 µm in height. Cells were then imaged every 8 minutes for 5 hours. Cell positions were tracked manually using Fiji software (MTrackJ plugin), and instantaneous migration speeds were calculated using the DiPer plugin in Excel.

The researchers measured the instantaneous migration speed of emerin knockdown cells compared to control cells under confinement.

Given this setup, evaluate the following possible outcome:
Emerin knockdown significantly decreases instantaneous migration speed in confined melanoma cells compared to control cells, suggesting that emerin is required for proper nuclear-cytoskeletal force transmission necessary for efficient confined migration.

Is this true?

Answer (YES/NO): YES